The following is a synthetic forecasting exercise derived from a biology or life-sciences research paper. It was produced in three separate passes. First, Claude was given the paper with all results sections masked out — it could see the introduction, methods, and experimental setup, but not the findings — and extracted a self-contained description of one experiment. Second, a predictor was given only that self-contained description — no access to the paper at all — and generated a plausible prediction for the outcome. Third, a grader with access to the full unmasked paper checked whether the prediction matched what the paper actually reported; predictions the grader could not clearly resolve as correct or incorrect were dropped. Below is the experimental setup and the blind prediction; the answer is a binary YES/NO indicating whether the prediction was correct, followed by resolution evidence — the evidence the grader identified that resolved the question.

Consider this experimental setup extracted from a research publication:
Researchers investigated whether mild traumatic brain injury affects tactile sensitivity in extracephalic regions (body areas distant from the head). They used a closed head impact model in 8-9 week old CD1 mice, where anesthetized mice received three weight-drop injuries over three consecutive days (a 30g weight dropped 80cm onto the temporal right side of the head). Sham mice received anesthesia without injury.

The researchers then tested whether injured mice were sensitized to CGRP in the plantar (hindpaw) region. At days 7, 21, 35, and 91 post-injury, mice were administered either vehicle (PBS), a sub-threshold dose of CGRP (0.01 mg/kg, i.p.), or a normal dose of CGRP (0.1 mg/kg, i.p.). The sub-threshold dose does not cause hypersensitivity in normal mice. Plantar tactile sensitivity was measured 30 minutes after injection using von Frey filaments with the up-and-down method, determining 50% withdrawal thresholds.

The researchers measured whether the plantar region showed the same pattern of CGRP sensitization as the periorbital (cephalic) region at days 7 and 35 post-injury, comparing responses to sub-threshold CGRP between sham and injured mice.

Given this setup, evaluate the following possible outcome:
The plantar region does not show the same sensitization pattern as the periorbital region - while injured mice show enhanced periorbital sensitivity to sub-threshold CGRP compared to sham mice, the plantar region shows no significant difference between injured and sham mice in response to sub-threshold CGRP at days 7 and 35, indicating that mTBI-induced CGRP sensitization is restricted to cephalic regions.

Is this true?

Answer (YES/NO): NO